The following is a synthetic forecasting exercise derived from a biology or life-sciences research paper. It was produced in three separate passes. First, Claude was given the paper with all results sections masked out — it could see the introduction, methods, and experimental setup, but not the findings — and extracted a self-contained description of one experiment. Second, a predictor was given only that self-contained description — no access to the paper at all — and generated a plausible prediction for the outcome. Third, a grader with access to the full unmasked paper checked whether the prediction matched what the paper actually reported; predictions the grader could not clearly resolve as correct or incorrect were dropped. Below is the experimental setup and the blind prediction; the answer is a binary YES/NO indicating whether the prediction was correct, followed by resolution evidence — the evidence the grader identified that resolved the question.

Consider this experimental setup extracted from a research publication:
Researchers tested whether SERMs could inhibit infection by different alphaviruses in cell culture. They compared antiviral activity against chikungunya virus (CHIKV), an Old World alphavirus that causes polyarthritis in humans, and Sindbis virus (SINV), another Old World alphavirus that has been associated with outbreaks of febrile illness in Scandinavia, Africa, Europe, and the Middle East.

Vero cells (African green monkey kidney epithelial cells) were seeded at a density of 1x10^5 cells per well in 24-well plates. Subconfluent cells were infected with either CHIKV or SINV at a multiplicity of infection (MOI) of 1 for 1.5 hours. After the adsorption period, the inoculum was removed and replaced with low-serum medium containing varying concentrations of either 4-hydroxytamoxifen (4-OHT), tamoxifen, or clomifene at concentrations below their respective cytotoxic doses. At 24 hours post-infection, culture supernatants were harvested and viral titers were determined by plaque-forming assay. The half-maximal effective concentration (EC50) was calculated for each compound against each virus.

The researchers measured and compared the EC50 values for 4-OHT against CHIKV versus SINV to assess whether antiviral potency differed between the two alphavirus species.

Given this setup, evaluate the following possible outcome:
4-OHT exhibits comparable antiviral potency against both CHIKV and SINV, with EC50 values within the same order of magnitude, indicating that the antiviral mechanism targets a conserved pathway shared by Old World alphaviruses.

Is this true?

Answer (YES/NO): NO